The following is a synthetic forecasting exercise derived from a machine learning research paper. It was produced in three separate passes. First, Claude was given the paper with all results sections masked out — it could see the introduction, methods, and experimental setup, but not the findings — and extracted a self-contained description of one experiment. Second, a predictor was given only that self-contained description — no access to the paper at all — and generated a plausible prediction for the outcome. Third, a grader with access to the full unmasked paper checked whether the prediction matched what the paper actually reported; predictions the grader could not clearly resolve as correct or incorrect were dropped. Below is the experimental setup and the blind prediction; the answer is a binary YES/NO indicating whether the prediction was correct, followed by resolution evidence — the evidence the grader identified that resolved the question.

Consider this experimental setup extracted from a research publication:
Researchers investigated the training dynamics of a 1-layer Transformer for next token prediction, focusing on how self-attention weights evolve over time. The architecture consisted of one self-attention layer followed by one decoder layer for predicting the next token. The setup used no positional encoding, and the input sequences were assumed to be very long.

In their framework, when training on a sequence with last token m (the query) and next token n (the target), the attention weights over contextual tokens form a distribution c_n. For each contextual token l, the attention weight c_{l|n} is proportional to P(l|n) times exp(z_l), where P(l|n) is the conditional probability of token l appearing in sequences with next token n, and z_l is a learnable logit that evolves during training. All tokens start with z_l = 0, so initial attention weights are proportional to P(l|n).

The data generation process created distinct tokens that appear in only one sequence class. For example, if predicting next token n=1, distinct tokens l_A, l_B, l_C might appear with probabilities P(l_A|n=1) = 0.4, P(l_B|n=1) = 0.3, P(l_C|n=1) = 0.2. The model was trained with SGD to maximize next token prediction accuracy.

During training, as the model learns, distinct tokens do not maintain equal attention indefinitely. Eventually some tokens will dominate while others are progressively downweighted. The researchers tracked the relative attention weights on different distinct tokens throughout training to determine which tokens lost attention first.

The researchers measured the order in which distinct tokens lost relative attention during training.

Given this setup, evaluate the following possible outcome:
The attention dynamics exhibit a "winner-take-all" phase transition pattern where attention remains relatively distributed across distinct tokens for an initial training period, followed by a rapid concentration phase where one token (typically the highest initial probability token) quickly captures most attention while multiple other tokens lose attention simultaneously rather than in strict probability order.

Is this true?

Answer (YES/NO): NO